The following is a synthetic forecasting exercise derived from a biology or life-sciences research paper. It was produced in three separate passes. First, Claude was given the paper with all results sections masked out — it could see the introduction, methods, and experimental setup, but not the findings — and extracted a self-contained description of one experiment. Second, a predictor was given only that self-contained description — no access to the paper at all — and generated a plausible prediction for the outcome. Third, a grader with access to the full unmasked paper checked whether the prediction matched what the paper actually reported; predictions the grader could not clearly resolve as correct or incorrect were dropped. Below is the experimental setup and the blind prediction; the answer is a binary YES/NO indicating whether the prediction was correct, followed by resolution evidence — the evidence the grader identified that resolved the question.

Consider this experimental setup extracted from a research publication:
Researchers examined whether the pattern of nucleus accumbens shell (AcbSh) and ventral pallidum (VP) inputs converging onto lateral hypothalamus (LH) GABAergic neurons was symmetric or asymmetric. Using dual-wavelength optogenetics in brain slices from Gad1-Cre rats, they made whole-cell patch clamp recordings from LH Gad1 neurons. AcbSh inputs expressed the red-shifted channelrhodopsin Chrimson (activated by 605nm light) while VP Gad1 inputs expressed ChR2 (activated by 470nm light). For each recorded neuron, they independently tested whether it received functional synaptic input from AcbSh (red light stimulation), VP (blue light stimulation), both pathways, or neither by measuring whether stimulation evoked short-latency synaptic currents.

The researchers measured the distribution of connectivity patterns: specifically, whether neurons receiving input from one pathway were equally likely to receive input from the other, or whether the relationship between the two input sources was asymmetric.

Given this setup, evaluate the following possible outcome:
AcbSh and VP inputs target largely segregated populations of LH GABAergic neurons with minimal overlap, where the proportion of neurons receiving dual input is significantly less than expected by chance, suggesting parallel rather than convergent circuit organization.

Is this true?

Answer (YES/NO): NO